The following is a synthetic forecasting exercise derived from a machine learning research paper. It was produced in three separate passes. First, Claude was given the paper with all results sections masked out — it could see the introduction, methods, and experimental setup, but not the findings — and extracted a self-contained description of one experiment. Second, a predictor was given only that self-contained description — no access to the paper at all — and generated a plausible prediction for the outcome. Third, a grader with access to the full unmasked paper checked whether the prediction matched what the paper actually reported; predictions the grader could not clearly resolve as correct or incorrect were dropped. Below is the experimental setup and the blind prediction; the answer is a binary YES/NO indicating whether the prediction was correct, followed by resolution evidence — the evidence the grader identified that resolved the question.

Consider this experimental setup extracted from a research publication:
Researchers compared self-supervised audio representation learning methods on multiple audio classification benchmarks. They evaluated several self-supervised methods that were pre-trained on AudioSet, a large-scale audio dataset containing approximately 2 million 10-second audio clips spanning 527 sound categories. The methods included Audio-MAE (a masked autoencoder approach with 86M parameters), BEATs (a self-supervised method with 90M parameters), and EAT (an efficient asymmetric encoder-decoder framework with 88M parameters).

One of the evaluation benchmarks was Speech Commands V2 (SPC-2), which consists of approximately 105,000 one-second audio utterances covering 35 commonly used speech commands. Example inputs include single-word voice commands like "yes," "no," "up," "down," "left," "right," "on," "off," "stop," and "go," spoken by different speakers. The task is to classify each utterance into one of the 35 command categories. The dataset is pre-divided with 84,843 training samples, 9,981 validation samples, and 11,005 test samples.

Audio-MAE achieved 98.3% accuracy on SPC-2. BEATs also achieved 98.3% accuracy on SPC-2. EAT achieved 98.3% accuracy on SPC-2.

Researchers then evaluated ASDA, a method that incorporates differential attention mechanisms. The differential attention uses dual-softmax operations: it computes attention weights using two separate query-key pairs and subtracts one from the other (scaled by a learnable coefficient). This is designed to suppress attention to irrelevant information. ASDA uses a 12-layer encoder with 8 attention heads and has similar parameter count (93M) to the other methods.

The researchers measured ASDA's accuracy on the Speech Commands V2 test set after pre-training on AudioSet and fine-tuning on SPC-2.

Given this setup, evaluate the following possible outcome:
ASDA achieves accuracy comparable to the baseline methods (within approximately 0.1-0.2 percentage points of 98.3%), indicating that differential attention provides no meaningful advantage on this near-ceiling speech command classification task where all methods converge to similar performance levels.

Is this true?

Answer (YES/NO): YES